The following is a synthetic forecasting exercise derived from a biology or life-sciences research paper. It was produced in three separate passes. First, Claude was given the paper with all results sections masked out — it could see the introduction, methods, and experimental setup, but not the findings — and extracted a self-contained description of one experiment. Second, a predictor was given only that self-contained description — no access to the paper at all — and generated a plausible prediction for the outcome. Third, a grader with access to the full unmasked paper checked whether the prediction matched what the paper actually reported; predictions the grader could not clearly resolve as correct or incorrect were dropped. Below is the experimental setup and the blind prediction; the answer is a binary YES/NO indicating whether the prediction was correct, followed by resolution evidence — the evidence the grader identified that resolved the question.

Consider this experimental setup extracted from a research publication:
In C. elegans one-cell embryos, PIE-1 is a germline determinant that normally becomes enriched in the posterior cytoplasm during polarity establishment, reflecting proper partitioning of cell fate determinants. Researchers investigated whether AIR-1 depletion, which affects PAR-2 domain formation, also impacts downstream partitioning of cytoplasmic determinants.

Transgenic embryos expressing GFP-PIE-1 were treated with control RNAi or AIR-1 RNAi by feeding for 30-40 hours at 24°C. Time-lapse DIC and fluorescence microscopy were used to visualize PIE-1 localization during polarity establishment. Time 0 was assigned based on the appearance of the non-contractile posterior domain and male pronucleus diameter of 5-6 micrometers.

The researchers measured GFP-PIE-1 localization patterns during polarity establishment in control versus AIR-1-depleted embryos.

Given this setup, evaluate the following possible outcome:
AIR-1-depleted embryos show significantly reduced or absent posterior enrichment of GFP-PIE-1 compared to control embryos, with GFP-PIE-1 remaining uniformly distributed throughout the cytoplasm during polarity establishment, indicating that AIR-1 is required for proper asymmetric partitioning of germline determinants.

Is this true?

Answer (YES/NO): NO